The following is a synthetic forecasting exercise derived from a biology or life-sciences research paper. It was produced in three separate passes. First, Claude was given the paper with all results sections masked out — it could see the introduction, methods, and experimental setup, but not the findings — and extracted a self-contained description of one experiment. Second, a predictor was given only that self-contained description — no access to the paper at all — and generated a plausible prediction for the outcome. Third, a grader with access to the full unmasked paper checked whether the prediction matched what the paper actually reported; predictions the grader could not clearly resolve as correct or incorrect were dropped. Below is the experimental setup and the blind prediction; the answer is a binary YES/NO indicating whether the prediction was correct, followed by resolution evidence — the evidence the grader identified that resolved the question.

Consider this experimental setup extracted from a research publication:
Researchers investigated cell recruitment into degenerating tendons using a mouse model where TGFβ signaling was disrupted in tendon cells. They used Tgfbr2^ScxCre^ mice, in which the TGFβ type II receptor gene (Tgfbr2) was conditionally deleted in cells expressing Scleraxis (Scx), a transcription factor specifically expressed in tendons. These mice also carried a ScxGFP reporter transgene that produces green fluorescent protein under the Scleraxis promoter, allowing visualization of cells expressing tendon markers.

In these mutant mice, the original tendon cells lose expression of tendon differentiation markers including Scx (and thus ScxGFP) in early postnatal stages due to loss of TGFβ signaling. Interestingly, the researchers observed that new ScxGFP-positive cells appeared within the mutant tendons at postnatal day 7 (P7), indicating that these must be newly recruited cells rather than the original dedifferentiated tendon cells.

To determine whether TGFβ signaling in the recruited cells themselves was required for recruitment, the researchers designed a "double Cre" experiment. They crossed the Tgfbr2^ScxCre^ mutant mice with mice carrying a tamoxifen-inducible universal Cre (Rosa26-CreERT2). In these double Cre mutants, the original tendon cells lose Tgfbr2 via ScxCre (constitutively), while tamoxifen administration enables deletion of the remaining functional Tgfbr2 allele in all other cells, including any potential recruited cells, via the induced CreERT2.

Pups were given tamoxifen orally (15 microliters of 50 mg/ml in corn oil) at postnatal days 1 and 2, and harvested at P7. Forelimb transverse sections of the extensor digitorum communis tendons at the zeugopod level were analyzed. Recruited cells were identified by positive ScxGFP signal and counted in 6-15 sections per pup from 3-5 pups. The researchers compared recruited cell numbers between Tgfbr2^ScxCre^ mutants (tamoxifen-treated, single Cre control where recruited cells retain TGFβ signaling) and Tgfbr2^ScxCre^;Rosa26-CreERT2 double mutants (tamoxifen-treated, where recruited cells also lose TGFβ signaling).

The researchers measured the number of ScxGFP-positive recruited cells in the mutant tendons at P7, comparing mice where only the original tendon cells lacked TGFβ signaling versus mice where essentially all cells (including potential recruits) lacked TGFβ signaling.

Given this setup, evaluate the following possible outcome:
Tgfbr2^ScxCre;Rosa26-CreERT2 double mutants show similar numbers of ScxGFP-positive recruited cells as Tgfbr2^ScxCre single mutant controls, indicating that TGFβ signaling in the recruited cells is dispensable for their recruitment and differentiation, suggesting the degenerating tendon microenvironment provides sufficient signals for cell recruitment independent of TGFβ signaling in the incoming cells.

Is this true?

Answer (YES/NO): NO